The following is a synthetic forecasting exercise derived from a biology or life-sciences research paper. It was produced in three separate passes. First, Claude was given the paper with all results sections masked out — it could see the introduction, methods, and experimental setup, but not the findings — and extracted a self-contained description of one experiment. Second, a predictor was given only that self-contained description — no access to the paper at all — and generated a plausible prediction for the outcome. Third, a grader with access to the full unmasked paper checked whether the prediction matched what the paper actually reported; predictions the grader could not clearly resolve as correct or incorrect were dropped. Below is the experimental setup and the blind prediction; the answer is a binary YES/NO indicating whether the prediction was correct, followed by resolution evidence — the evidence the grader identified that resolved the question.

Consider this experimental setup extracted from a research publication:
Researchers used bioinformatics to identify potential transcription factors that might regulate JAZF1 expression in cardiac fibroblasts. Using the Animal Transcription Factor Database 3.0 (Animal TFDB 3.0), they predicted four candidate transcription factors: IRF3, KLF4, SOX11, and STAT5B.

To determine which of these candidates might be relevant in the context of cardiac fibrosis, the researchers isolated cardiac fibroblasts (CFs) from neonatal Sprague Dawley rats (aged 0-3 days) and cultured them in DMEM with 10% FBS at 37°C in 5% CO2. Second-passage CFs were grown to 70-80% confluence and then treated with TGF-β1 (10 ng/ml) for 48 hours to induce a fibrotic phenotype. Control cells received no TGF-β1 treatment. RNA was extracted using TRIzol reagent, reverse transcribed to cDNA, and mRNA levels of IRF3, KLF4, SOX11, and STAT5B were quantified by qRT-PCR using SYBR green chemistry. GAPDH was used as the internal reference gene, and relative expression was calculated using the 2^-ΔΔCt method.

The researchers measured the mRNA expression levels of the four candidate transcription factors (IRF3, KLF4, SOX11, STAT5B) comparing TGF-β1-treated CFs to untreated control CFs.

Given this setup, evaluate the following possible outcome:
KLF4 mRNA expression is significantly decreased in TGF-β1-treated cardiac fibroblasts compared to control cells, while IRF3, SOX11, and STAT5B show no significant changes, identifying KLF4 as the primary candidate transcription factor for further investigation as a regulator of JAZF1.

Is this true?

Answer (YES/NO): NO